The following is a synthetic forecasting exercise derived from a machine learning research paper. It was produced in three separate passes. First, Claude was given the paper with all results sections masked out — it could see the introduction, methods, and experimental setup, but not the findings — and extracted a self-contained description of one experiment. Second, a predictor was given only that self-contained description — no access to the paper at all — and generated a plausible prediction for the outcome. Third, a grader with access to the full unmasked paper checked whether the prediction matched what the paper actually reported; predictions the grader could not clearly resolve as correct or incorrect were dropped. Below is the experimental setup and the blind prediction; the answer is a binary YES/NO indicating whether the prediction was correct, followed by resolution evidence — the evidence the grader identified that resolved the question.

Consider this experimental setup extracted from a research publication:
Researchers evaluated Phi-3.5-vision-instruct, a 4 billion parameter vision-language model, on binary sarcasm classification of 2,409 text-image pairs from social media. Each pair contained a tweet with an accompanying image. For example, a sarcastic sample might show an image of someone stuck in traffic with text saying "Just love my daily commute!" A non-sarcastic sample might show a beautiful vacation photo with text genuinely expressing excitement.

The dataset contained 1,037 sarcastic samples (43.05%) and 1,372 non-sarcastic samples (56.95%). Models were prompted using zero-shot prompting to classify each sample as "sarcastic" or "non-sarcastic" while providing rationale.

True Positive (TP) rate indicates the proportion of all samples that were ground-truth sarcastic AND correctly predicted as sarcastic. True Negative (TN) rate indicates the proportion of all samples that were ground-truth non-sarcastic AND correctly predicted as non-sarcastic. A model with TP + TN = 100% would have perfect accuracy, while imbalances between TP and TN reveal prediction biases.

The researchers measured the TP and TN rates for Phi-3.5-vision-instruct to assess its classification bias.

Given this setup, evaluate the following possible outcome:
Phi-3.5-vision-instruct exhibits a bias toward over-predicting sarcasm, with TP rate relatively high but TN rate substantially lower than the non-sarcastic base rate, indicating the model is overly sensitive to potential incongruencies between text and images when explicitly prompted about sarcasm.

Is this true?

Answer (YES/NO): NO